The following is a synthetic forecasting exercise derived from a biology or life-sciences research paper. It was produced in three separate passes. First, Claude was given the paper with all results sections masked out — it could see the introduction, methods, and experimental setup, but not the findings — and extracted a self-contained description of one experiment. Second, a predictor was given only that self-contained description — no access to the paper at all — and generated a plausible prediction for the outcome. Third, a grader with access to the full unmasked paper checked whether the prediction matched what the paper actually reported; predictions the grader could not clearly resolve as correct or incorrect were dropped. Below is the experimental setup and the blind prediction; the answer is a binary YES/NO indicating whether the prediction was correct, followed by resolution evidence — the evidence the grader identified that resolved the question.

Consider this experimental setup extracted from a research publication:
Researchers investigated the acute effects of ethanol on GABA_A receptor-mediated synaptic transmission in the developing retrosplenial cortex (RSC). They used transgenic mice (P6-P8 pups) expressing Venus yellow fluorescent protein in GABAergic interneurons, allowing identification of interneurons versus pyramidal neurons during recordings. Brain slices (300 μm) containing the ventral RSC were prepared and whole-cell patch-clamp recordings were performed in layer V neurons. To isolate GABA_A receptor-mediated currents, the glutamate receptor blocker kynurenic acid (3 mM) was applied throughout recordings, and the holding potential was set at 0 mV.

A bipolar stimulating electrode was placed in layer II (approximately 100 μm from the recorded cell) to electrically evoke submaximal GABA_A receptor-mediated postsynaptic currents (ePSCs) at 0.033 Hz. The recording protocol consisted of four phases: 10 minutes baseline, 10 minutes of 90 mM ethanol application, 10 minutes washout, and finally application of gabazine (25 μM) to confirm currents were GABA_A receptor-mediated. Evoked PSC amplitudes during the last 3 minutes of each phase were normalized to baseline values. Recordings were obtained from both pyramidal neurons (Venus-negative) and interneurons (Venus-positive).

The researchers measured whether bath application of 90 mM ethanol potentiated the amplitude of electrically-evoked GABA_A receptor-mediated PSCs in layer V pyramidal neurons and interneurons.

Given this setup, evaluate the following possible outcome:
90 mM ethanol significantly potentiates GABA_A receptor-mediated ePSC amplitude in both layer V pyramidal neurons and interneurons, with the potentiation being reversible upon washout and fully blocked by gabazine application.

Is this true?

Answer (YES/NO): NO